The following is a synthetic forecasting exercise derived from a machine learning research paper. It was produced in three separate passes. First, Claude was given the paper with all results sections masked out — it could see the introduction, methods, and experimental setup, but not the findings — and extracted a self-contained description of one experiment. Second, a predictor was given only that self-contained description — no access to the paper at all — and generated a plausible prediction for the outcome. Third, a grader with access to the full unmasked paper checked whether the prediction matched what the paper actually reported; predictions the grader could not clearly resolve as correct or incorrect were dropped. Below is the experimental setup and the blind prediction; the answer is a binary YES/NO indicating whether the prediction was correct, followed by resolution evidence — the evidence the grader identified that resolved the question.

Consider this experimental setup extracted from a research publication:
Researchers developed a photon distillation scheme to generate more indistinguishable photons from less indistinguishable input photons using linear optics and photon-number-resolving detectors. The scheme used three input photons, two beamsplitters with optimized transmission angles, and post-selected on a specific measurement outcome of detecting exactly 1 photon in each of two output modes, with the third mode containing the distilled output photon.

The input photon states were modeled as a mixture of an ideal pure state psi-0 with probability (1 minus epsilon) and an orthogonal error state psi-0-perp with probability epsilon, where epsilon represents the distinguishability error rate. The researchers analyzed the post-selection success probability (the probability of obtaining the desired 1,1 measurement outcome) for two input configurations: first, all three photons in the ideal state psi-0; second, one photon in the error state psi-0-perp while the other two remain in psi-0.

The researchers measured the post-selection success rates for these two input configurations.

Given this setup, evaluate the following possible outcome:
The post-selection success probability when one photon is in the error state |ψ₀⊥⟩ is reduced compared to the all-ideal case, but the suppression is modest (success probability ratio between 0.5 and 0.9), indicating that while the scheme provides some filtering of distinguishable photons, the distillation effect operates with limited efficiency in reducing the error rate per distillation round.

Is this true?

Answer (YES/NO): NO